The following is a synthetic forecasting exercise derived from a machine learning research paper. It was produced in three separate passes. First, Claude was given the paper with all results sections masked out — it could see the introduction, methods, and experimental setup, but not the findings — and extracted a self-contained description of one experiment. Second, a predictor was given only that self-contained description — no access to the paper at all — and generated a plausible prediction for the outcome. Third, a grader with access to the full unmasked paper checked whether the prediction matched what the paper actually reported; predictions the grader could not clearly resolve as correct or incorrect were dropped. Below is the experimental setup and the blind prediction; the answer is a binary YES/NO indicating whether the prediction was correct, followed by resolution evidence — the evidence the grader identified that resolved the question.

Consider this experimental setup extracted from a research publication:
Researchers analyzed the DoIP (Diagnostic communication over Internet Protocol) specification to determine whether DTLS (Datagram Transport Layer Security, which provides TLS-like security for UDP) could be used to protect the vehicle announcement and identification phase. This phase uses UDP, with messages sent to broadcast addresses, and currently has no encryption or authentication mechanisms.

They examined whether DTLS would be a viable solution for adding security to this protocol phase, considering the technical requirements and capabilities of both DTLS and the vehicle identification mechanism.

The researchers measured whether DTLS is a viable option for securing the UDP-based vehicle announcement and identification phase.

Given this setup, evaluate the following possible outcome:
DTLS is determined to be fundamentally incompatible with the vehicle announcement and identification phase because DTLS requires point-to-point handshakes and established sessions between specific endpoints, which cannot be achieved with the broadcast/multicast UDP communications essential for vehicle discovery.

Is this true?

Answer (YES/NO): YES